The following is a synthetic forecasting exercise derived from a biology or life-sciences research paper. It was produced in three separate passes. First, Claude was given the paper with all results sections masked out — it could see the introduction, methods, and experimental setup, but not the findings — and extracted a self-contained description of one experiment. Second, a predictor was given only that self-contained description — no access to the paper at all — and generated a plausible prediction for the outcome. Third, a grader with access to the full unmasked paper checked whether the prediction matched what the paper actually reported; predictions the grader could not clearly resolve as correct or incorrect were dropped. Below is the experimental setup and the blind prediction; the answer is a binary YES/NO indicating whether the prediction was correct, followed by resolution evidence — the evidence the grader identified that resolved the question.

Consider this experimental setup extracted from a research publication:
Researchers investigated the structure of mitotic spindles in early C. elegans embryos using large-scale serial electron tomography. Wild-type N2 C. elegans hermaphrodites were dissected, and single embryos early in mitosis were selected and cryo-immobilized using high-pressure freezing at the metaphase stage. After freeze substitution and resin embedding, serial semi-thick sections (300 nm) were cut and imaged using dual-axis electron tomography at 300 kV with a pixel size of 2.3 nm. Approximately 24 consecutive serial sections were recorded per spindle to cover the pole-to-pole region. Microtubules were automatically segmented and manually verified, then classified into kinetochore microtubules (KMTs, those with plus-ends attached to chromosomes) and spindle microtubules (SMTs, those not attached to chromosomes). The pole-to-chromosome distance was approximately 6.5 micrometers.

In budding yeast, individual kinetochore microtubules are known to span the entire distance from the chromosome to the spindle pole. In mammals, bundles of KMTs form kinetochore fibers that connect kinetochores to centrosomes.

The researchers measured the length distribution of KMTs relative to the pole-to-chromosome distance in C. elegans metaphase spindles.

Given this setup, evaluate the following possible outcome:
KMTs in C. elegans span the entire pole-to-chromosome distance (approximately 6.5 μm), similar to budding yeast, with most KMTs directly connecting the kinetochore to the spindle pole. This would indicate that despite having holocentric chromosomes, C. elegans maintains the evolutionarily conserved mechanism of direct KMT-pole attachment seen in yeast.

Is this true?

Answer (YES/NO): NO